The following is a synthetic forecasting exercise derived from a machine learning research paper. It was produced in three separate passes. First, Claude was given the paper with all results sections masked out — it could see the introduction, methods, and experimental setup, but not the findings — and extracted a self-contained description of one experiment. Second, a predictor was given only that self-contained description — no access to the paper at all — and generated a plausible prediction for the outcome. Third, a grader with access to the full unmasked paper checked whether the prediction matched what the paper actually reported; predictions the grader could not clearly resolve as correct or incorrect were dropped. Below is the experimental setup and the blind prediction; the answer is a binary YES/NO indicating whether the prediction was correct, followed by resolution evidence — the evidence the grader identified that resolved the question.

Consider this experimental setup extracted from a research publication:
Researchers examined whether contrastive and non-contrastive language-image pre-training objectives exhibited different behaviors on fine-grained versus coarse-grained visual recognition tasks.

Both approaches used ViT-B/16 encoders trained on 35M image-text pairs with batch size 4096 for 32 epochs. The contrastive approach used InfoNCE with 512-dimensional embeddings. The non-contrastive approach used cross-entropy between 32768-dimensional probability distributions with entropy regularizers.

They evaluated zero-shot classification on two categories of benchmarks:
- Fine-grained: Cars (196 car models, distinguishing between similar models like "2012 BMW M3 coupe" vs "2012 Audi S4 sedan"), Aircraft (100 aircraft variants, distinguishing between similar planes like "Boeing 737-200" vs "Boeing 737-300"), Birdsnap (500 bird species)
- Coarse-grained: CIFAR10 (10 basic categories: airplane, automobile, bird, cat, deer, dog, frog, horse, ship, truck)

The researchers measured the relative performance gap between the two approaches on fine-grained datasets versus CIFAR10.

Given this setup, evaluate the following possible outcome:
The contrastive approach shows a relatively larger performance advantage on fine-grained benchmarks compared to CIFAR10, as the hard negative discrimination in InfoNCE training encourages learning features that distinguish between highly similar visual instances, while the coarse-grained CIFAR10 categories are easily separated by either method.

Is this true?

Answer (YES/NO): YES